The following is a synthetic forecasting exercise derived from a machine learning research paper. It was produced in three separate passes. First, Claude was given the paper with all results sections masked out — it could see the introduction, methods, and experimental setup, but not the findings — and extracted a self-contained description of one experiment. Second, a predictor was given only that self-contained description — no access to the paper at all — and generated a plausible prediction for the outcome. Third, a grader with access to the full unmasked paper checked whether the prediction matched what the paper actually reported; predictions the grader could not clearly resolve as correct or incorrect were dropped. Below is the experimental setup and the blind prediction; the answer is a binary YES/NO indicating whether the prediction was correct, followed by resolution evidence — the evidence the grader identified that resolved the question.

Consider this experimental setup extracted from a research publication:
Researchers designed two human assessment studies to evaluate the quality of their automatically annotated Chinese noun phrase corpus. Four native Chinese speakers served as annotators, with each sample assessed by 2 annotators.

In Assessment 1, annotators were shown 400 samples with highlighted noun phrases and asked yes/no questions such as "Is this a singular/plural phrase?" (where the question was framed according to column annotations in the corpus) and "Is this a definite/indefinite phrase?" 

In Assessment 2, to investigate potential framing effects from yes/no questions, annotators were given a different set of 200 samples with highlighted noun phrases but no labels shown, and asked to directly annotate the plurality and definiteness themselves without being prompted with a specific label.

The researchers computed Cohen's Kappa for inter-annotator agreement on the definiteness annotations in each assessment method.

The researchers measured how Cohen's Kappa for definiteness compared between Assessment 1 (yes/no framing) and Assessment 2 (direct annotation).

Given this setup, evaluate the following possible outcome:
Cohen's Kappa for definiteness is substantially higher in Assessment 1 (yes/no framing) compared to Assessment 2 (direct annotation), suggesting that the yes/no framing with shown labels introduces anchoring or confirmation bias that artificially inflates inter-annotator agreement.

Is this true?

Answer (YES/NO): YES